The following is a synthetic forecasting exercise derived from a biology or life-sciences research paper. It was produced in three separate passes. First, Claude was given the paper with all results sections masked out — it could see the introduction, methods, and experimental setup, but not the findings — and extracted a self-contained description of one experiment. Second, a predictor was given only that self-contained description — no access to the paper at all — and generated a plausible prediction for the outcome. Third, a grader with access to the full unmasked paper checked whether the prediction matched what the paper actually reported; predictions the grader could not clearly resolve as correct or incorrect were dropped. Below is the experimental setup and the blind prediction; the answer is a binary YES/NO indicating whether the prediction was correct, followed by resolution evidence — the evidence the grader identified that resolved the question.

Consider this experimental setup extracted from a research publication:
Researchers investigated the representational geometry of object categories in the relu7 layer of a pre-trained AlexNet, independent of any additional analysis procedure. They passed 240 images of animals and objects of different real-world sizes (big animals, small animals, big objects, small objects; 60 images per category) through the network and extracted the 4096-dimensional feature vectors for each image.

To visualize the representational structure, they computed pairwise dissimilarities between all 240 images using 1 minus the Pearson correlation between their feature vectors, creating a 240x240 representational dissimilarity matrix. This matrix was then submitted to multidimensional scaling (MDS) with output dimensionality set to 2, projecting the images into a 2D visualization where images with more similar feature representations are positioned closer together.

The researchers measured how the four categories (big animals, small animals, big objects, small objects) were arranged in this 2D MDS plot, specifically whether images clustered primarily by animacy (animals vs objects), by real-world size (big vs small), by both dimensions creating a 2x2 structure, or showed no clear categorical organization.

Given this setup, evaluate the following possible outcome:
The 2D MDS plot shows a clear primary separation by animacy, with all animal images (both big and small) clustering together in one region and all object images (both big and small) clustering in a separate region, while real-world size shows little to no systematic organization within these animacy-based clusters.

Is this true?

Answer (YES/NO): NO